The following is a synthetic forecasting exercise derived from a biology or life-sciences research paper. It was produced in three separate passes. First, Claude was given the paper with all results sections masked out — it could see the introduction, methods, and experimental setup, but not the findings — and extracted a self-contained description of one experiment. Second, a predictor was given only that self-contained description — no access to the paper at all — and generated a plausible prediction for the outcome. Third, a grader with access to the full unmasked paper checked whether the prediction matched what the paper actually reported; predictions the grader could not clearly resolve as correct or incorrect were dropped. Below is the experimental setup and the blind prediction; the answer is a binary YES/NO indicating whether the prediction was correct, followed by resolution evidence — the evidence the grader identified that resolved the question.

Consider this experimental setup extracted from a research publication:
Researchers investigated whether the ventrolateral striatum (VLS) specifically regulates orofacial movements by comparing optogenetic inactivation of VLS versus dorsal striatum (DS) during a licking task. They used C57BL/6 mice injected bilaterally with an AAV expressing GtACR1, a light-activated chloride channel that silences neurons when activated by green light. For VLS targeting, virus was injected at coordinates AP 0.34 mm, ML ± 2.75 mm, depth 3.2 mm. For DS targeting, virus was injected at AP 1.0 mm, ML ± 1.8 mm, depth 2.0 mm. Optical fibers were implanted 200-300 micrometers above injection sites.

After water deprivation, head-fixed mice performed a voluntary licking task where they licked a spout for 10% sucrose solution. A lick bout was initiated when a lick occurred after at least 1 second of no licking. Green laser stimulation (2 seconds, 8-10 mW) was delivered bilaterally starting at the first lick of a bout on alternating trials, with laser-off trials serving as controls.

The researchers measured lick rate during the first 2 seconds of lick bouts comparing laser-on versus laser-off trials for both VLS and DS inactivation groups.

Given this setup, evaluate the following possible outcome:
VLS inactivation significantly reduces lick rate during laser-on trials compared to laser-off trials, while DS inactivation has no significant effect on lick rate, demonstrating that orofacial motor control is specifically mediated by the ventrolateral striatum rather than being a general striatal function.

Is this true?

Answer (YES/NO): YES